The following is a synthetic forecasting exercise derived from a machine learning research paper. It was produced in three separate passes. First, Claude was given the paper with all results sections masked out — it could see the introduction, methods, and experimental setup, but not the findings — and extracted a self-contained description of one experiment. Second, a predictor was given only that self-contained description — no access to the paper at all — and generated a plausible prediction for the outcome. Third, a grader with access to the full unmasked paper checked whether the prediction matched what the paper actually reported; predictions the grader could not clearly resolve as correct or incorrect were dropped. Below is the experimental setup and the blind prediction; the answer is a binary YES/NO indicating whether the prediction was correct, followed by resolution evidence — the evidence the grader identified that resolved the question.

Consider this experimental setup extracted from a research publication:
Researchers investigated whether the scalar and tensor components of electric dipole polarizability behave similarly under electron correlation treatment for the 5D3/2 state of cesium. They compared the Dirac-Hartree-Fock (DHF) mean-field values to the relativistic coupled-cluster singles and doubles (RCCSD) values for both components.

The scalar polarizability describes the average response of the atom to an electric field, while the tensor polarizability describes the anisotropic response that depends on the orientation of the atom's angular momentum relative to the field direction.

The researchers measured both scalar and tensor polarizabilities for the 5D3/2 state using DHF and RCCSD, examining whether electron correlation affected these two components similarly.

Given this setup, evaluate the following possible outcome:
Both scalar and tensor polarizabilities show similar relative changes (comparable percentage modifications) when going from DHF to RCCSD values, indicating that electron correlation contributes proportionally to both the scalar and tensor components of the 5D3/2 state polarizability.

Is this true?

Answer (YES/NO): NO